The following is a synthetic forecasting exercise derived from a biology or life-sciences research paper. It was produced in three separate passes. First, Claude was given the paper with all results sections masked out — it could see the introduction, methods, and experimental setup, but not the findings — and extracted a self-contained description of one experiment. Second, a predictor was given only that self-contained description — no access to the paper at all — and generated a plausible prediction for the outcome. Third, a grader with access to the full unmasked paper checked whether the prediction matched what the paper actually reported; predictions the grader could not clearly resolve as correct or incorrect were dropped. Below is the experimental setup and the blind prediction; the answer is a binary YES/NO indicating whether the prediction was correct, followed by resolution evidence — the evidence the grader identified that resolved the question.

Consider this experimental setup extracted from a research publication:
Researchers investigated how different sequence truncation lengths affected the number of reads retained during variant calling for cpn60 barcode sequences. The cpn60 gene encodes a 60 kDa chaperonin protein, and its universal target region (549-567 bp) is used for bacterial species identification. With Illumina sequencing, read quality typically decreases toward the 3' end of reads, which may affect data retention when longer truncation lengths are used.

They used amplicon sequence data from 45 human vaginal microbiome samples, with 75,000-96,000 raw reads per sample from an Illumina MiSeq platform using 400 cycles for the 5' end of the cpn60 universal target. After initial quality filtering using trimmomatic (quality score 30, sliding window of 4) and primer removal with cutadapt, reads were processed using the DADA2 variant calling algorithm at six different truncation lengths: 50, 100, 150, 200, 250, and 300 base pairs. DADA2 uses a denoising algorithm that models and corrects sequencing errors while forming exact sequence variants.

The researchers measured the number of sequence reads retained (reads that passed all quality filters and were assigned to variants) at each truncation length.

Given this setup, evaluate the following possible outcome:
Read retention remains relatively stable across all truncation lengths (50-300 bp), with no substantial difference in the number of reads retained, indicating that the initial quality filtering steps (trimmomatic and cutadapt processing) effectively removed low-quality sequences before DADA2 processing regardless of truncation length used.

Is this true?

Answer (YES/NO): NO